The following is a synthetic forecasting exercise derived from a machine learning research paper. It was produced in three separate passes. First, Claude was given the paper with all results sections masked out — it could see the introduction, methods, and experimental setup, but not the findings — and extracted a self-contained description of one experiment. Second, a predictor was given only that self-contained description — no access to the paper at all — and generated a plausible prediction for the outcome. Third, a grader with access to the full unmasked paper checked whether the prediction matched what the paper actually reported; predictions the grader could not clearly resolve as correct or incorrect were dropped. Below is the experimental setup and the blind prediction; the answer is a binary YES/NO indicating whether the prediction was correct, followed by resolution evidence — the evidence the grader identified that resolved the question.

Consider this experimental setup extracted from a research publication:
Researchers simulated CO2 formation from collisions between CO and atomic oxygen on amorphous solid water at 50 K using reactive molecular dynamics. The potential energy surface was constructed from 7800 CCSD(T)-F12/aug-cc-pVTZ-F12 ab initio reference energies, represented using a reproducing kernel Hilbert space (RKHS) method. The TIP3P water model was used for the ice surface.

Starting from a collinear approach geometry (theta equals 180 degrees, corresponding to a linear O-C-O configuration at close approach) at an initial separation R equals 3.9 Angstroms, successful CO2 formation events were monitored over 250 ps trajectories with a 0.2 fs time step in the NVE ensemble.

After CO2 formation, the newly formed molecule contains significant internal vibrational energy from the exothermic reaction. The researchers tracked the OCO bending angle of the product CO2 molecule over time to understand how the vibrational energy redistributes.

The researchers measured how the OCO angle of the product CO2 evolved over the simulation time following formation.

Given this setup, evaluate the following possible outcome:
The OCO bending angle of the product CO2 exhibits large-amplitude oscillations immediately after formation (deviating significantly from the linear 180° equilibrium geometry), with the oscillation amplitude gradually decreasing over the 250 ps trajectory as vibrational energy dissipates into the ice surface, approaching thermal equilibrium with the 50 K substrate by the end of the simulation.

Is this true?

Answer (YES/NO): NO